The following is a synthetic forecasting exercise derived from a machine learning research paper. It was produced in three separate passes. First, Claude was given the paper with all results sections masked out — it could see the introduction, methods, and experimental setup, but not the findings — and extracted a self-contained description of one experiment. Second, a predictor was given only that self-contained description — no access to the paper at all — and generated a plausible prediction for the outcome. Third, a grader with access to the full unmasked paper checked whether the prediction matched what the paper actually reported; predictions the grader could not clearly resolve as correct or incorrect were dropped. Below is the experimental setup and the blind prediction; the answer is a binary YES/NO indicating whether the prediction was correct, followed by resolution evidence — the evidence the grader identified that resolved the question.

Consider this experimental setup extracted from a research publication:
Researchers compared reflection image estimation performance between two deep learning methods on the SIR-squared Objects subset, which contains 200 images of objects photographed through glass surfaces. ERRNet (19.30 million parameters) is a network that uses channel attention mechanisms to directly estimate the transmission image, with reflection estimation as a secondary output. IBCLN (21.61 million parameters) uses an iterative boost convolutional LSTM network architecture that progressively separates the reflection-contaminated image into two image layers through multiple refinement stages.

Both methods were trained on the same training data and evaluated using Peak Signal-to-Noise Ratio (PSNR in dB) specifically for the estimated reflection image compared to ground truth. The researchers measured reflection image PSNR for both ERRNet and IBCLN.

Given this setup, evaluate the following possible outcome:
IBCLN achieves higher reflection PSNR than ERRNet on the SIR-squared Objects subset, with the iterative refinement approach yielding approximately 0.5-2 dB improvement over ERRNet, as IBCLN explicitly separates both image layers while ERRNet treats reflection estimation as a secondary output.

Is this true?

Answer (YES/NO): NO